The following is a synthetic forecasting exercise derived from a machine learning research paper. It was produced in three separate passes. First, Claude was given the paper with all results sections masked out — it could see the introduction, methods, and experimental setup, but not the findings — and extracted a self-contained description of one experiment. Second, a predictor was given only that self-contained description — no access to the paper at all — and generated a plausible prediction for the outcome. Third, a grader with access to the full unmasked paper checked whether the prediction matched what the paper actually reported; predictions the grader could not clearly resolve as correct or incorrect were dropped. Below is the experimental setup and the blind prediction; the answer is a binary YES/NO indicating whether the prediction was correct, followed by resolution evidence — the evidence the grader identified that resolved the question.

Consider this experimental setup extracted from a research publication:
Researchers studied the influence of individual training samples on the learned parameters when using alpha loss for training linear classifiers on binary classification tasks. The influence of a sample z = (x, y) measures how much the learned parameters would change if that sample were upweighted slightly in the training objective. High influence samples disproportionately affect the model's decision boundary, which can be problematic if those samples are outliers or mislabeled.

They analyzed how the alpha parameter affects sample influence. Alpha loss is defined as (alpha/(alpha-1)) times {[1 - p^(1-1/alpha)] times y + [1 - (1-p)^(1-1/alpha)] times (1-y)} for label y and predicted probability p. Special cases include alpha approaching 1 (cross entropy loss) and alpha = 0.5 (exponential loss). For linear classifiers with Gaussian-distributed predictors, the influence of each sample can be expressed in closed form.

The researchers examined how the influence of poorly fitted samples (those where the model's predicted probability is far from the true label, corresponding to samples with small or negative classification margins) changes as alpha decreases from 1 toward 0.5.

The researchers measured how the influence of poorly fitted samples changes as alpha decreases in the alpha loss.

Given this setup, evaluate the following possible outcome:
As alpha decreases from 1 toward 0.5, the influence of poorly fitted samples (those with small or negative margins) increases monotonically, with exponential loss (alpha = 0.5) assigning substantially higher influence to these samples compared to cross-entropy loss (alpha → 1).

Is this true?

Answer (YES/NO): YES